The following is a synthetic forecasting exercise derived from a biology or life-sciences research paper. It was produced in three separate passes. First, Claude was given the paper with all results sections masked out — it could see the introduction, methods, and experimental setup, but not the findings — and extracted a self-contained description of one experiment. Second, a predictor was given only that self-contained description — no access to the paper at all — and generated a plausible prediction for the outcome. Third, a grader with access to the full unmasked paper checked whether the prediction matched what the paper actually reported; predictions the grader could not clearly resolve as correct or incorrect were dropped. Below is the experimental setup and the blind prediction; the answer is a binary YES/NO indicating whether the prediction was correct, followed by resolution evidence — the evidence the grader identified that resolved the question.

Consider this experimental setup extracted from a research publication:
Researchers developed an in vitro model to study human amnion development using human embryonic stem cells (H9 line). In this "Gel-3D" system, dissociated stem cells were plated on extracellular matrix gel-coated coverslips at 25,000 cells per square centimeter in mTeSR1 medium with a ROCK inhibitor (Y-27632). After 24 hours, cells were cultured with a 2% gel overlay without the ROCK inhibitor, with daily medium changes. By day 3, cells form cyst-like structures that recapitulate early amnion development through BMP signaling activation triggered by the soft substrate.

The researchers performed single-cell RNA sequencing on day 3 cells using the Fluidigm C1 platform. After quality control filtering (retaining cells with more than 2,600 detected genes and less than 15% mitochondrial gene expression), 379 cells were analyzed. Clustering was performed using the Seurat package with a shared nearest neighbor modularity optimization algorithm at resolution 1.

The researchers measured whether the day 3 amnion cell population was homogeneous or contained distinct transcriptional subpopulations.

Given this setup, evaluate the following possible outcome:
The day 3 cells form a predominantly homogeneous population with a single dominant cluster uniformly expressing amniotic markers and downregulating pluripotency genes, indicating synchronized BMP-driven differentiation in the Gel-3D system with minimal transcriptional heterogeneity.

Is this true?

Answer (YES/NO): NO